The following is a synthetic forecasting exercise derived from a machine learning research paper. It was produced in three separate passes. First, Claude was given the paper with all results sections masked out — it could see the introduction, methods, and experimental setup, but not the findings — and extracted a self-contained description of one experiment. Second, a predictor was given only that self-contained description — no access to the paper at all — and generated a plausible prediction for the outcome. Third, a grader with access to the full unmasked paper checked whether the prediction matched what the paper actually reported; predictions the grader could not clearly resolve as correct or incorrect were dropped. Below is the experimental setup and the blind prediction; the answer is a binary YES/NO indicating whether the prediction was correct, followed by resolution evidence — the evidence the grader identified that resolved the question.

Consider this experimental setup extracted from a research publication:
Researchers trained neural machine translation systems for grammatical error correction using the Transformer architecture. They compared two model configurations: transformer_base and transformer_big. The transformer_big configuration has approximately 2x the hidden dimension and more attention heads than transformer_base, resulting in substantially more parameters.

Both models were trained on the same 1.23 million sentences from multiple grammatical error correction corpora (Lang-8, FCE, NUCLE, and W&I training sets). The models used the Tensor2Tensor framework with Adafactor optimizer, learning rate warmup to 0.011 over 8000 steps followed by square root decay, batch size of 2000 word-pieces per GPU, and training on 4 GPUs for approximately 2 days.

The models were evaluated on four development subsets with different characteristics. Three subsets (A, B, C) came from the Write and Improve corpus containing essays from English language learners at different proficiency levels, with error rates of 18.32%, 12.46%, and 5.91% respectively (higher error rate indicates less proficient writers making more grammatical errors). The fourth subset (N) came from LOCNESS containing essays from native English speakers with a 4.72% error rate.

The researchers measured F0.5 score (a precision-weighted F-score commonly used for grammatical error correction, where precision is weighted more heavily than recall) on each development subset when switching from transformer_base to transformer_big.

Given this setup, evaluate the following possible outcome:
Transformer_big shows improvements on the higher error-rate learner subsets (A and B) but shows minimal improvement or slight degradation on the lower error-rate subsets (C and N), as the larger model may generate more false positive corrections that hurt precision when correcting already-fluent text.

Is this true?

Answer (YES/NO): NO